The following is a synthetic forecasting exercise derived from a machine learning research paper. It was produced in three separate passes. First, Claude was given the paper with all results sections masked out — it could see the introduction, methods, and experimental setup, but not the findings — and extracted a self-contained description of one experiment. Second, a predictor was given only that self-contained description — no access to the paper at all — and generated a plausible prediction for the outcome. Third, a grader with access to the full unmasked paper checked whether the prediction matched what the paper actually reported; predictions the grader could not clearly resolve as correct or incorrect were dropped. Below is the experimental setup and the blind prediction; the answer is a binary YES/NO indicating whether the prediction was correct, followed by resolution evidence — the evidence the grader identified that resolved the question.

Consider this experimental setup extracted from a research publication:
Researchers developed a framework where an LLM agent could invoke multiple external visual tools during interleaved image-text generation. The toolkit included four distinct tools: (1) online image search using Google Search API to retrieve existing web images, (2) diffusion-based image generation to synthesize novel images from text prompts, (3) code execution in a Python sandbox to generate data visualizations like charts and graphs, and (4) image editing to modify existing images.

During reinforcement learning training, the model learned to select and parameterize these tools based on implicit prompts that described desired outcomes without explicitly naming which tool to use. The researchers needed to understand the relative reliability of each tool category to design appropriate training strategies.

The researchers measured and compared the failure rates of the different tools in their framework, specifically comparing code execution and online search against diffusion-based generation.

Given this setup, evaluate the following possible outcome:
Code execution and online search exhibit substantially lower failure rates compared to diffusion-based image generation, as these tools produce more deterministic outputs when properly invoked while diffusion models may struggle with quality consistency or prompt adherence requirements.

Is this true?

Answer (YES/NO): NO